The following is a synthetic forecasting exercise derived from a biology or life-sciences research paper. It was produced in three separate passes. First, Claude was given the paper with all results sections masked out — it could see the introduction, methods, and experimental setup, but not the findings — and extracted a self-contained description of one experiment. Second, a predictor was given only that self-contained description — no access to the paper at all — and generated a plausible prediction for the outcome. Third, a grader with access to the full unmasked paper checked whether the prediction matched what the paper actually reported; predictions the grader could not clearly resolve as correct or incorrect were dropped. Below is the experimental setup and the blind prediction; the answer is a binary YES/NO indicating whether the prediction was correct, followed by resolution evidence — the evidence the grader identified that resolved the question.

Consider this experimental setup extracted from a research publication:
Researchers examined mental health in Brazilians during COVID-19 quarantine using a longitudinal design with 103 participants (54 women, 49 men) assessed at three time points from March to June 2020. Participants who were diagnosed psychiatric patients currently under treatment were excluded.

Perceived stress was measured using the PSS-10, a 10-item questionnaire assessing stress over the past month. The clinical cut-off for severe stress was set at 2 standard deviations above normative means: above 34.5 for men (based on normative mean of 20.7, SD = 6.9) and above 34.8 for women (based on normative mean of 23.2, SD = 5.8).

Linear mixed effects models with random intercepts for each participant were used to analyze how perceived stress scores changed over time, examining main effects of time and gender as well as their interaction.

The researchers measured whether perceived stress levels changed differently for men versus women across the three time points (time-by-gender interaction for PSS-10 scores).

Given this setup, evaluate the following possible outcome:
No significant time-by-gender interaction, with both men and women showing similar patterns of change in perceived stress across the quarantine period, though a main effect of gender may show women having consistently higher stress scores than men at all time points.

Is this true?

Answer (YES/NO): YES